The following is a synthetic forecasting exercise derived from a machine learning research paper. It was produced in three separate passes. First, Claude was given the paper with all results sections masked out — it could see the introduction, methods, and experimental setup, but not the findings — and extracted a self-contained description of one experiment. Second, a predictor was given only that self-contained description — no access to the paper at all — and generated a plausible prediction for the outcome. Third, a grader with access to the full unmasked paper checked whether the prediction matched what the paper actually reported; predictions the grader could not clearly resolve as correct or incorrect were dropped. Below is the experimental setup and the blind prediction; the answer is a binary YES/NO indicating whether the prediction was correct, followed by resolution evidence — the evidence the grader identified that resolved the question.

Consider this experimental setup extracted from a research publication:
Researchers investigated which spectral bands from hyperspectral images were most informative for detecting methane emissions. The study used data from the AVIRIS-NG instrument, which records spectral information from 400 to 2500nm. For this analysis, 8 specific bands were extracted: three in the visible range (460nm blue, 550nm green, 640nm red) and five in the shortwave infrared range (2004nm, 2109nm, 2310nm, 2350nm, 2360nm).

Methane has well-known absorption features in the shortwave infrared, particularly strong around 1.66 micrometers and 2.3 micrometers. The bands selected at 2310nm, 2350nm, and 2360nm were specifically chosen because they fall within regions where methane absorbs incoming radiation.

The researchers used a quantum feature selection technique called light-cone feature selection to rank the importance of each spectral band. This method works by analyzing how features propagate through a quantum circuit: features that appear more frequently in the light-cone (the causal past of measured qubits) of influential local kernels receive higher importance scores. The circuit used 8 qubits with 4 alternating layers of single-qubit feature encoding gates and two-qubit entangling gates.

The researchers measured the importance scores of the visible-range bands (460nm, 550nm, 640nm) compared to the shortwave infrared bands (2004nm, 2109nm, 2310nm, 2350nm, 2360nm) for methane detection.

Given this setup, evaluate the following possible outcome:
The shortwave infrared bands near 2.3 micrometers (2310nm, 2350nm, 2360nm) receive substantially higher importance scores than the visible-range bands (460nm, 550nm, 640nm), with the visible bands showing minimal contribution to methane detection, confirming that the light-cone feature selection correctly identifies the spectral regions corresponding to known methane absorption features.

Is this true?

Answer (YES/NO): NO